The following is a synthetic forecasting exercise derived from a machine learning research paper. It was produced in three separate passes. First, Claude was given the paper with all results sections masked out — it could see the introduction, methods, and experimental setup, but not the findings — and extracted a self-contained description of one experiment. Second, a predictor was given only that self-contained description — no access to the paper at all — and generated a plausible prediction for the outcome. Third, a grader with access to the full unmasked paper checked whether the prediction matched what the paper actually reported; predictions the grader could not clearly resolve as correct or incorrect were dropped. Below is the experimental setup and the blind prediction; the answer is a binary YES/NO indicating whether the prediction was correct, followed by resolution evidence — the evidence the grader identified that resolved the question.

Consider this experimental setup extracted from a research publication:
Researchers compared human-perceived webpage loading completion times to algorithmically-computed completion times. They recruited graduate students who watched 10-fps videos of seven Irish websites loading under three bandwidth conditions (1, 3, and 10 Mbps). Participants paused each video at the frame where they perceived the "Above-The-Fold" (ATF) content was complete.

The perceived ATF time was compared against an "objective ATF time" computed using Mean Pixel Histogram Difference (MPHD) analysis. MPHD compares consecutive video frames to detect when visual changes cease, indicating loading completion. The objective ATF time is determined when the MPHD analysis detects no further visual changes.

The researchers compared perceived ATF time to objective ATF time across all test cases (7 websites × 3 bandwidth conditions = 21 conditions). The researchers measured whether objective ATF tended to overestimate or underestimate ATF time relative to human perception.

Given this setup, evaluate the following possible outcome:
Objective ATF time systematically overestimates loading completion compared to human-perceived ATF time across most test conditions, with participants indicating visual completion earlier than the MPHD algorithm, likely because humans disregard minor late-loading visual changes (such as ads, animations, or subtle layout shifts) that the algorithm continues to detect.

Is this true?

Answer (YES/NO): YES